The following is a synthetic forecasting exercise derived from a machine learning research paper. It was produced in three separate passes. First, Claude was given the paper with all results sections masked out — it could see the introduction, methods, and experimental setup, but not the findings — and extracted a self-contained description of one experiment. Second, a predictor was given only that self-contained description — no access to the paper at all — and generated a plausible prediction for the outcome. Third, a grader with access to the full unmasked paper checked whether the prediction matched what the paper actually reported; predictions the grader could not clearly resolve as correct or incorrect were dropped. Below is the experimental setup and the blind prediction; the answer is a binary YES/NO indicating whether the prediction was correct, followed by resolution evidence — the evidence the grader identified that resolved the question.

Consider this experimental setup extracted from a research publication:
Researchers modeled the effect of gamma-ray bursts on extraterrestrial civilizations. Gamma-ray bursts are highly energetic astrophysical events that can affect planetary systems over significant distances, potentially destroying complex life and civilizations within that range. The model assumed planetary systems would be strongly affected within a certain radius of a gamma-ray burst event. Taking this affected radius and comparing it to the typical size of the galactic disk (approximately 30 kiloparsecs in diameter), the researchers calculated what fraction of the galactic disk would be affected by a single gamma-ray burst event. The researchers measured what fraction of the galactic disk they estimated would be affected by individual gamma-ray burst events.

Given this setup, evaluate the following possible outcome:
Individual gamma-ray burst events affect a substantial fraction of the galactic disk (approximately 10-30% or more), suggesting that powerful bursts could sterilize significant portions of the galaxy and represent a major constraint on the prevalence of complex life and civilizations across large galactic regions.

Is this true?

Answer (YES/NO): NO